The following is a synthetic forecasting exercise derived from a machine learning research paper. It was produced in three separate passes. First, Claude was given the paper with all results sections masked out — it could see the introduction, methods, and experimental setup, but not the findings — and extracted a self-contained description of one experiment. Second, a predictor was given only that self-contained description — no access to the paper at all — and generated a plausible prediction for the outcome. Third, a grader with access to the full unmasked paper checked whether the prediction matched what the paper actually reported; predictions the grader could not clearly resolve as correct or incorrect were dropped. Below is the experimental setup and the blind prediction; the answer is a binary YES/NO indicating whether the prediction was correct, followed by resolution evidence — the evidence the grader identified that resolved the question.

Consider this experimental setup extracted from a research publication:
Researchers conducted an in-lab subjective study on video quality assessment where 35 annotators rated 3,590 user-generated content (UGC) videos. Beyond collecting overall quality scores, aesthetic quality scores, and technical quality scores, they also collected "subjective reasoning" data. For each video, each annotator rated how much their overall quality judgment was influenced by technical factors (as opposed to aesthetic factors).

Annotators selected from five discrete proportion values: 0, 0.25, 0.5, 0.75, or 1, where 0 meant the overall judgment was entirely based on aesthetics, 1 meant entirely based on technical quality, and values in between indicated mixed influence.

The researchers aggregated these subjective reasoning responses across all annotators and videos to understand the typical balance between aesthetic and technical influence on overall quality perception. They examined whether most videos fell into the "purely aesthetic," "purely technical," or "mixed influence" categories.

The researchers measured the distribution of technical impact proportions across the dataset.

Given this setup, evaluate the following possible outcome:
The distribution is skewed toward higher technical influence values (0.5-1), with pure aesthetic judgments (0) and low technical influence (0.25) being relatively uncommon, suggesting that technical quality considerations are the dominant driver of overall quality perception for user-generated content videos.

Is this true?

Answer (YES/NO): NO